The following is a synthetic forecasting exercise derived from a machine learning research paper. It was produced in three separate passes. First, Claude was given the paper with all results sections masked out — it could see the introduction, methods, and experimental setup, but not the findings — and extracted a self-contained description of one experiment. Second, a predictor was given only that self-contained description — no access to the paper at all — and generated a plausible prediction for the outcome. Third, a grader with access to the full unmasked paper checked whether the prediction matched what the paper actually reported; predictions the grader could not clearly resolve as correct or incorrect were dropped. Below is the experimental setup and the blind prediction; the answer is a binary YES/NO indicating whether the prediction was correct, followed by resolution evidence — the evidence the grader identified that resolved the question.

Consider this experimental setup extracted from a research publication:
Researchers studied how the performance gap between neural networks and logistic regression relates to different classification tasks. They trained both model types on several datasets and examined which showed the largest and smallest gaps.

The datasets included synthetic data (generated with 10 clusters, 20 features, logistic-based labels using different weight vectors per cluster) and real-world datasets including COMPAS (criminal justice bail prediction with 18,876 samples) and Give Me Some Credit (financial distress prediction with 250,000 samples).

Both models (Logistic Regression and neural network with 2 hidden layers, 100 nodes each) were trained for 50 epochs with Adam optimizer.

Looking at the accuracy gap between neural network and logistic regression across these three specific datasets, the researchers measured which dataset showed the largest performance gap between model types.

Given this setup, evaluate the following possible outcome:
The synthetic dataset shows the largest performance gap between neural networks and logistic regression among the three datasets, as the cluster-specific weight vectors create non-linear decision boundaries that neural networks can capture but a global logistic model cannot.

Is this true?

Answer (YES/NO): YES